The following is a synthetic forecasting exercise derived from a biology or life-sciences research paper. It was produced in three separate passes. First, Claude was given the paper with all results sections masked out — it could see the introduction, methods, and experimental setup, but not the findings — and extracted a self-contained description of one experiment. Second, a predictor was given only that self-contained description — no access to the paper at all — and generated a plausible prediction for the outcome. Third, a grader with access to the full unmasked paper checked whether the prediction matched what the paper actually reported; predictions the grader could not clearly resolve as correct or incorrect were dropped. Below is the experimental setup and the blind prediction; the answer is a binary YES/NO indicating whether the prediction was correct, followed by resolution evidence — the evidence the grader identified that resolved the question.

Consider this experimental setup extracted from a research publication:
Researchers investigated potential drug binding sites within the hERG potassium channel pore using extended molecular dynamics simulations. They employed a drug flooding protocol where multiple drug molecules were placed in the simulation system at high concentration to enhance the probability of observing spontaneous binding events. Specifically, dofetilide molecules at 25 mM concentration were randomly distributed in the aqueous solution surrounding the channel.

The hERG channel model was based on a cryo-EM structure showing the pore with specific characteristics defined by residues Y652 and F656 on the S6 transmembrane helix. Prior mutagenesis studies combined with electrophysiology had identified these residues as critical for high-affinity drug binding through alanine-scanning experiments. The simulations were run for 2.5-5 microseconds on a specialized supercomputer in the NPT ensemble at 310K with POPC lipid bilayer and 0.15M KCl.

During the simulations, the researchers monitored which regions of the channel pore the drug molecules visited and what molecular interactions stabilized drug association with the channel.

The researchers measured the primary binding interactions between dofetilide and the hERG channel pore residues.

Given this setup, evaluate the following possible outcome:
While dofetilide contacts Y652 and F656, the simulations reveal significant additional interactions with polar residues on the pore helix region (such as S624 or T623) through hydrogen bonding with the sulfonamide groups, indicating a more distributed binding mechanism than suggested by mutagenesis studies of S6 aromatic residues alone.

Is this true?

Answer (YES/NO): YES